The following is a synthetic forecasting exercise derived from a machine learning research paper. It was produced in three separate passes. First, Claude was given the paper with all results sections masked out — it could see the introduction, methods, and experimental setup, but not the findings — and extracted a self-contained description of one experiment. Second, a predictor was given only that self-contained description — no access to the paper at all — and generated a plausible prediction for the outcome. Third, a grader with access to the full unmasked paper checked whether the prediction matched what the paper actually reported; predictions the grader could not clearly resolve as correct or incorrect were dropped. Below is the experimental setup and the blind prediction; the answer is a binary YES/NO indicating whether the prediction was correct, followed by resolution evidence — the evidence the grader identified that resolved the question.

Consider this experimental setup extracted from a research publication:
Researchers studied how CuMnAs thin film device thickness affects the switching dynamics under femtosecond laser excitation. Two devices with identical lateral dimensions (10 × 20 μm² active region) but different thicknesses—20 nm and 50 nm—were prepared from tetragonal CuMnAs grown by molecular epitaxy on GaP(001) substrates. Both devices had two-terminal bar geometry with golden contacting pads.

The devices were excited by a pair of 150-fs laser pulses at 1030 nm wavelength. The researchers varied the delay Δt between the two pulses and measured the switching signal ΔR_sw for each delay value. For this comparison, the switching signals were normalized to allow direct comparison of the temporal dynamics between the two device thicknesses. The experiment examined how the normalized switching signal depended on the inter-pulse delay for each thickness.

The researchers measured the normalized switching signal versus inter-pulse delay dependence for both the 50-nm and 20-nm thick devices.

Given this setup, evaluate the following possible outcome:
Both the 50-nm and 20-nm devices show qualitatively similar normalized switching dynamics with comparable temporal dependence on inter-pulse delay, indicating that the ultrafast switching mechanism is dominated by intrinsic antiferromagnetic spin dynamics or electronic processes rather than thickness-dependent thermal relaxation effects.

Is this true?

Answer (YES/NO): NO